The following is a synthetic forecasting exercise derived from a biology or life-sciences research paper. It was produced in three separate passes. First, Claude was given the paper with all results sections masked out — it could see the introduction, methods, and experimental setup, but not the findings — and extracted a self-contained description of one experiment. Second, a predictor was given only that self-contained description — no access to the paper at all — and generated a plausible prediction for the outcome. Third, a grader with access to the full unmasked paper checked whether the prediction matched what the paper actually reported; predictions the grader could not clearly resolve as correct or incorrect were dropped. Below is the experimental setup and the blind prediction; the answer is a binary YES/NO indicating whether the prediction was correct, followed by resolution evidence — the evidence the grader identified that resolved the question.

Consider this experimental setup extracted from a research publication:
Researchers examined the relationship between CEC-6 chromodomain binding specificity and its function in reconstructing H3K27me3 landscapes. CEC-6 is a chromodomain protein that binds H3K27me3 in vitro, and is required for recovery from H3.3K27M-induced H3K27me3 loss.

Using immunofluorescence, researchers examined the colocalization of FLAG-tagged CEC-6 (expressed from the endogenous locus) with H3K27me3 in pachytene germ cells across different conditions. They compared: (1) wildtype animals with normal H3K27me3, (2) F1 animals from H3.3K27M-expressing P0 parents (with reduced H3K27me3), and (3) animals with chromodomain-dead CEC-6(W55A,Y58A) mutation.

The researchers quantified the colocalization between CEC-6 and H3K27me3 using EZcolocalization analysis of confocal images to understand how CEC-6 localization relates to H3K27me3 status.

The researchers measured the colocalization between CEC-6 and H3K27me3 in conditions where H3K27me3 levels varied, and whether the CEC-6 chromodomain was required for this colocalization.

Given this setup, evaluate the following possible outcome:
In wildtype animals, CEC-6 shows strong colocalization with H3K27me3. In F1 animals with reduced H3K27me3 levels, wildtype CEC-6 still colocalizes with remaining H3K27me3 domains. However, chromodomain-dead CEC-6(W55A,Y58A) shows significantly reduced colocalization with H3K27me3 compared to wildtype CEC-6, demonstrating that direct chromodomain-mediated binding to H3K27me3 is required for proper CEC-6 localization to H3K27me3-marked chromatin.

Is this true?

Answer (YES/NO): YES